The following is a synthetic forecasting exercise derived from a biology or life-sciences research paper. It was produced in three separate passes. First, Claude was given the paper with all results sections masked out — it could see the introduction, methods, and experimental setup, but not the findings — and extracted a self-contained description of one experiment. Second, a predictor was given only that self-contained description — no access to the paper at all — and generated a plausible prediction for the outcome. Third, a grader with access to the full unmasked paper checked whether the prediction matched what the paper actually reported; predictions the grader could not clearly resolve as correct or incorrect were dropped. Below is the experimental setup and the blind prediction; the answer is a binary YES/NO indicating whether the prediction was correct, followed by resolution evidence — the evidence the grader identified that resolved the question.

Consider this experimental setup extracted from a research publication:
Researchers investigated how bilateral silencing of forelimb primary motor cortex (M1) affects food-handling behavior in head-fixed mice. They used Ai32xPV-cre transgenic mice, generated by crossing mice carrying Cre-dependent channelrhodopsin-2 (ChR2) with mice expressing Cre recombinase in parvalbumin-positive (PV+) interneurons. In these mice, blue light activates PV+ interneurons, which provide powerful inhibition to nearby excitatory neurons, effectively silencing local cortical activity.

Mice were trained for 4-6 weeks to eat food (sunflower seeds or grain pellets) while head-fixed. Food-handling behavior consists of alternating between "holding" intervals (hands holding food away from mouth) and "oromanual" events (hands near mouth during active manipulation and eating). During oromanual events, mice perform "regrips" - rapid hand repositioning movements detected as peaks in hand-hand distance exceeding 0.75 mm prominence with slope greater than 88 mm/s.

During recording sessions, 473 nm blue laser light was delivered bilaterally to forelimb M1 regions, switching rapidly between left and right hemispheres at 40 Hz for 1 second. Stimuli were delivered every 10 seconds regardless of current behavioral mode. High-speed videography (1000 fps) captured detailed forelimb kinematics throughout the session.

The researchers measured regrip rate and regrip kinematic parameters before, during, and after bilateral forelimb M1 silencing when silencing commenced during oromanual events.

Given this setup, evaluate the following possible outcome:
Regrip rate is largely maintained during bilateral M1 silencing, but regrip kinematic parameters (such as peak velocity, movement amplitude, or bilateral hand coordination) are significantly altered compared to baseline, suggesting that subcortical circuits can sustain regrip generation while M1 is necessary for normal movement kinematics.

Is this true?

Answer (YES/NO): NO